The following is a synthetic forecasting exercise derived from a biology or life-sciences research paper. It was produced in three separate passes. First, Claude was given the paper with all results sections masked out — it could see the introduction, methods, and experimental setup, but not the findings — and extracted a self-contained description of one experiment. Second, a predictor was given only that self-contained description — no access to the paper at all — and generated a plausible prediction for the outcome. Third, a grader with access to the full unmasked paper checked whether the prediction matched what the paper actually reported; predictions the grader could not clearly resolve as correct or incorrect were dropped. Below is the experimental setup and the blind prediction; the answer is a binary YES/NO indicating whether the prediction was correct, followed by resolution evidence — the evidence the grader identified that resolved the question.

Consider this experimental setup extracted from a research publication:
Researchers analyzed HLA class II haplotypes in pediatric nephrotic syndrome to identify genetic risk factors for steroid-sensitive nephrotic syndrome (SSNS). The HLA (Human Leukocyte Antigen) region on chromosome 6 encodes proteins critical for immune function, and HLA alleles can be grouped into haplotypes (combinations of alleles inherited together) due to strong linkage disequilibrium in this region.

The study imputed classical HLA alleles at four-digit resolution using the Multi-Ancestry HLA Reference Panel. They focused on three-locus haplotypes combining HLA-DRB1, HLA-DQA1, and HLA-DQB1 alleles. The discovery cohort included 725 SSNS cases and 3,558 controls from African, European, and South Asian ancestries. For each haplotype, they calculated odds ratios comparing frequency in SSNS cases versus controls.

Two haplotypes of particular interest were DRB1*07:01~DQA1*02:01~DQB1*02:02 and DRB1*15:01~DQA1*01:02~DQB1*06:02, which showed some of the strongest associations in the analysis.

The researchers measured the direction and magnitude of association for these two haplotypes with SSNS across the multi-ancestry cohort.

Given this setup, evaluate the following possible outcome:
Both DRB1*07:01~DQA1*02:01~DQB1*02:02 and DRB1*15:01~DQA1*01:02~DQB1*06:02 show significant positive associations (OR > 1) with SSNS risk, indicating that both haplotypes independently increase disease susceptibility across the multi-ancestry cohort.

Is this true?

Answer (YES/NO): NO